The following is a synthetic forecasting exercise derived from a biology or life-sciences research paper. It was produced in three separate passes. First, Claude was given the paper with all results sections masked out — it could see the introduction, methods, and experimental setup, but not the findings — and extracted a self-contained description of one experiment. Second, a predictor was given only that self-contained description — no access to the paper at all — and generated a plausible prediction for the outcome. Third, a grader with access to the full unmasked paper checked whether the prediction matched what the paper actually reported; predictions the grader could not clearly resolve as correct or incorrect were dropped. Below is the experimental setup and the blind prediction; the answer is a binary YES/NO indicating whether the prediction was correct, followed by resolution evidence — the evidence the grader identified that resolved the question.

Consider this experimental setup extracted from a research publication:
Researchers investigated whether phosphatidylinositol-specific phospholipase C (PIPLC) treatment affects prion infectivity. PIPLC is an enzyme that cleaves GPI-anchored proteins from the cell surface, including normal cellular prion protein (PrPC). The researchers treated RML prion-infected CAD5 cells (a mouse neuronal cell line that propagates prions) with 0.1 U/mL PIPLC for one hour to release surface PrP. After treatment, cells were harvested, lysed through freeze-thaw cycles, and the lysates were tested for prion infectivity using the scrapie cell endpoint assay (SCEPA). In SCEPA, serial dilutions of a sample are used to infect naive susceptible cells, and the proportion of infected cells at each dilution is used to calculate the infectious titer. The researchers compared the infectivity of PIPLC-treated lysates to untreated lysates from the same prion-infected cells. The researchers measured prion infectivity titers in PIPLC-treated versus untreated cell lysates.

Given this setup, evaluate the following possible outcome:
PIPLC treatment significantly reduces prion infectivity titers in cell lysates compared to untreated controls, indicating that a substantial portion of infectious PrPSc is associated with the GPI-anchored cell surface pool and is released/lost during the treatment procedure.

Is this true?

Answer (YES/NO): NO